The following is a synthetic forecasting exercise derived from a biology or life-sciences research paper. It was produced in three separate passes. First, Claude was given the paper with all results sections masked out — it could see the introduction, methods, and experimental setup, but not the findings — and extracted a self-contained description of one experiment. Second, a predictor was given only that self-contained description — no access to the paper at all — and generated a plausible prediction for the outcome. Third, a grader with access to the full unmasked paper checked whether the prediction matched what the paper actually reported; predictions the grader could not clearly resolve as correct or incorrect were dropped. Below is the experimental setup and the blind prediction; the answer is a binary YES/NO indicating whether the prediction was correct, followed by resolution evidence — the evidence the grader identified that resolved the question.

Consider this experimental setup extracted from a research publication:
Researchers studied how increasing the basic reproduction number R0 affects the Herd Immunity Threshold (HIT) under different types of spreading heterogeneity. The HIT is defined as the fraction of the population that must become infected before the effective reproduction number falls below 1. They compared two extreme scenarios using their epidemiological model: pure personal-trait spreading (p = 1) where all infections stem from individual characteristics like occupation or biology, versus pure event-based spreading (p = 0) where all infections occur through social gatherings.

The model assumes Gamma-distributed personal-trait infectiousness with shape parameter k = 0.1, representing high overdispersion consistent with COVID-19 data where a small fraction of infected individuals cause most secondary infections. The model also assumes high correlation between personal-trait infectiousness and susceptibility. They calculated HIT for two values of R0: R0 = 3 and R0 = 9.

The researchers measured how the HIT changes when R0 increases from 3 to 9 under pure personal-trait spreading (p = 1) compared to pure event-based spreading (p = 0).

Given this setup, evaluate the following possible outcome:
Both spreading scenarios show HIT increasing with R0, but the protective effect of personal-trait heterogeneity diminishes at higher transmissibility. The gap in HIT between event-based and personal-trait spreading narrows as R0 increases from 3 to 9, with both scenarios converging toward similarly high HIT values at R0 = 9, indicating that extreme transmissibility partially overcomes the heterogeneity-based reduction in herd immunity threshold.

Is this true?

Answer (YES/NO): NO